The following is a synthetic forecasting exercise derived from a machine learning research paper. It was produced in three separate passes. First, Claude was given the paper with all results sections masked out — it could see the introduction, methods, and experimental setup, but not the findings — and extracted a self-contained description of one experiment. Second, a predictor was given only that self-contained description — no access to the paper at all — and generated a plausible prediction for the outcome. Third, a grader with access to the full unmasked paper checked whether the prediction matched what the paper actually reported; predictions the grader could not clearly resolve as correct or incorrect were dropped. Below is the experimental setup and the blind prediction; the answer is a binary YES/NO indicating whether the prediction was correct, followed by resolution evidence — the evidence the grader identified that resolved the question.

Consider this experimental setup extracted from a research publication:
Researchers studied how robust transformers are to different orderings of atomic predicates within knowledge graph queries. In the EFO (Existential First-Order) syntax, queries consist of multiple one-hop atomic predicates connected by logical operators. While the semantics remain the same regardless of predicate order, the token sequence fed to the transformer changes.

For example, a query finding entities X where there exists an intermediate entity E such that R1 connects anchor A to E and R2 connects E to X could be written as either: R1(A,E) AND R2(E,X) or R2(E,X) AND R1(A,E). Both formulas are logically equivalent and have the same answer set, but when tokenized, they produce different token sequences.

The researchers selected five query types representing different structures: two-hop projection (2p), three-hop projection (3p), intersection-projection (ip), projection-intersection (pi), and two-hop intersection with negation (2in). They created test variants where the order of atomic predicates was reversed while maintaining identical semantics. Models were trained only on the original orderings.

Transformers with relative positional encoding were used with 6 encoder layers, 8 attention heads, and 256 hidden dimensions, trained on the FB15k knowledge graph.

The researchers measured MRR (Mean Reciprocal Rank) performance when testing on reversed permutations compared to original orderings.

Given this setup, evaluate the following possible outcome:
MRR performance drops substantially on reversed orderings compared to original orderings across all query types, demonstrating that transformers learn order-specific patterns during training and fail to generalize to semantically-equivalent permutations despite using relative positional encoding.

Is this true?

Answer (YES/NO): NO